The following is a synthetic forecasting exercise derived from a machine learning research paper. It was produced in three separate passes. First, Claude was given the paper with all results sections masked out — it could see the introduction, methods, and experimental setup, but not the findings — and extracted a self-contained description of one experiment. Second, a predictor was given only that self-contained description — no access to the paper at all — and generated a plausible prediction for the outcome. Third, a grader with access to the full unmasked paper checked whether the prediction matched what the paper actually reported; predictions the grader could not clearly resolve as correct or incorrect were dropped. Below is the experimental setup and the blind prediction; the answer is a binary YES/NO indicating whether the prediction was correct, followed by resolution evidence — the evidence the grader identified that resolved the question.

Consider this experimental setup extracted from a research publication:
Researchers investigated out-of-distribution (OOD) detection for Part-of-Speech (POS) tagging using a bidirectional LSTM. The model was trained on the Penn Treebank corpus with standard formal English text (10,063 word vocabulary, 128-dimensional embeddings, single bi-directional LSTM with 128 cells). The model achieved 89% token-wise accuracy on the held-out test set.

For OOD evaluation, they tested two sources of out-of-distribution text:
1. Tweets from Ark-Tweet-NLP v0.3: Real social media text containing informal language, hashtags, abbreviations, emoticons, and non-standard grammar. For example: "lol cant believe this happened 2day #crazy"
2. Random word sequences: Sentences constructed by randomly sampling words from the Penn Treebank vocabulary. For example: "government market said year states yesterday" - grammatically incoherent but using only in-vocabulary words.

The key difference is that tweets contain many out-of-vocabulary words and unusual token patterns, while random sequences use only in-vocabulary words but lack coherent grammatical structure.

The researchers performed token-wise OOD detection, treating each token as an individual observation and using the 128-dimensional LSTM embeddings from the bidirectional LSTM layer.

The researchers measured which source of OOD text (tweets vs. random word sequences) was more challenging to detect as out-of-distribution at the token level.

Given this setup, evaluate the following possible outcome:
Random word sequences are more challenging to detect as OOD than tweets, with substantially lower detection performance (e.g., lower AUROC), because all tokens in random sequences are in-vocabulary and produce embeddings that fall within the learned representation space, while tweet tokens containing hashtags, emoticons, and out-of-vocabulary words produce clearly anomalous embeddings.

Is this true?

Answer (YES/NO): NO